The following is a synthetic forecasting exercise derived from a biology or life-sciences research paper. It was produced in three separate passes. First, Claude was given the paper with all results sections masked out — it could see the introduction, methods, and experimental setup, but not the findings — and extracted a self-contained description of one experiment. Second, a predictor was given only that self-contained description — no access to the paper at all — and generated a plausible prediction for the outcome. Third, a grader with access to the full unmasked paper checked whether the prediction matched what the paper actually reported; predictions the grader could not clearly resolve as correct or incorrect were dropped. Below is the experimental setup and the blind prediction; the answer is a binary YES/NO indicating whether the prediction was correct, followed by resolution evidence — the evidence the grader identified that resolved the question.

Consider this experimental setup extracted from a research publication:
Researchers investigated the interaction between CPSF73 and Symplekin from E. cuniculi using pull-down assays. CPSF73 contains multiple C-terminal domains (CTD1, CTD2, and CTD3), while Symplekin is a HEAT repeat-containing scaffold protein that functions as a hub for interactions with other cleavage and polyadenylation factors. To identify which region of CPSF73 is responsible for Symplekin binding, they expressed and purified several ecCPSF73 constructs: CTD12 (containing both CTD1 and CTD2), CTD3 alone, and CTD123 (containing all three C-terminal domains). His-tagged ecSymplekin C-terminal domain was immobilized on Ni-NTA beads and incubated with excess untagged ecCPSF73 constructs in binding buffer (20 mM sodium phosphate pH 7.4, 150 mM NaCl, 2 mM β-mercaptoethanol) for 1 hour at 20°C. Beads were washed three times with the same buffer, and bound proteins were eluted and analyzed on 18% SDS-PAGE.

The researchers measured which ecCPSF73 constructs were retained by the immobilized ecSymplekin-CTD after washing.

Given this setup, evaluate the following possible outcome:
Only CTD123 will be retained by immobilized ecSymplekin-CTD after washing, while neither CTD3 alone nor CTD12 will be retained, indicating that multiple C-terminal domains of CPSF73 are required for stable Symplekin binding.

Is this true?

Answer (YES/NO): NO